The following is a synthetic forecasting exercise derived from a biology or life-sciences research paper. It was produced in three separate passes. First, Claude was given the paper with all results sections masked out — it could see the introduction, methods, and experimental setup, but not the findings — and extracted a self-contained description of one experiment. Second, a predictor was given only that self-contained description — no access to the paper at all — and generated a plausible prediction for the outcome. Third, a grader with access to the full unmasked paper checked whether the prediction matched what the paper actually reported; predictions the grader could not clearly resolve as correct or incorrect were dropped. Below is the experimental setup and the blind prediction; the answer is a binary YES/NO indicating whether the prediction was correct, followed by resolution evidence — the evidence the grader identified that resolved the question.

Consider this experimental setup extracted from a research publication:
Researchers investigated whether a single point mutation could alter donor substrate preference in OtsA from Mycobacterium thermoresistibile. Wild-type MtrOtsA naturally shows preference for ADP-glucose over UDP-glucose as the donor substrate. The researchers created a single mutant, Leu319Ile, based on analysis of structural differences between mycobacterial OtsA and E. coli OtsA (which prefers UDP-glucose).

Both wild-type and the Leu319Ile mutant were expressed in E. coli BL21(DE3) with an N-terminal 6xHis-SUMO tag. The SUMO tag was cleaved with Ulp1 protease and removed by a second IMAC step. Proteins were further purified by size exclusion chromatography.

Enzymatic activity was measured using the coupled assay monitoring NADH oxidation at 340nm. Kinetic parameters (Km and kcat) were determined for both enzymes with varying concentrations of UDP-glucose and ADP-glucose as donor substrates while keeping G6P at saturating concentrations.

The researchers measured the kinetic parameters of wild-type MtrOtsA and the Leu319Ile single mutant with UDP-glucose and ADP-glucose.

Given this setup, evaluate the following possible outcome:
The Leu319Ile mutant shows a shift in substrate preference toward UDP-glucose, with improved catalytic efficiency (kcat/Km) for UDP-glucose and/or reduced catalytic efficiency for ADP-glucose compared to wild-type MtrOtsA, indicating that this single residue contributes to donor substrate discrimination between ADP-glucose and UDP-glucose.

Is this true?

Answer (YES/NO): YES